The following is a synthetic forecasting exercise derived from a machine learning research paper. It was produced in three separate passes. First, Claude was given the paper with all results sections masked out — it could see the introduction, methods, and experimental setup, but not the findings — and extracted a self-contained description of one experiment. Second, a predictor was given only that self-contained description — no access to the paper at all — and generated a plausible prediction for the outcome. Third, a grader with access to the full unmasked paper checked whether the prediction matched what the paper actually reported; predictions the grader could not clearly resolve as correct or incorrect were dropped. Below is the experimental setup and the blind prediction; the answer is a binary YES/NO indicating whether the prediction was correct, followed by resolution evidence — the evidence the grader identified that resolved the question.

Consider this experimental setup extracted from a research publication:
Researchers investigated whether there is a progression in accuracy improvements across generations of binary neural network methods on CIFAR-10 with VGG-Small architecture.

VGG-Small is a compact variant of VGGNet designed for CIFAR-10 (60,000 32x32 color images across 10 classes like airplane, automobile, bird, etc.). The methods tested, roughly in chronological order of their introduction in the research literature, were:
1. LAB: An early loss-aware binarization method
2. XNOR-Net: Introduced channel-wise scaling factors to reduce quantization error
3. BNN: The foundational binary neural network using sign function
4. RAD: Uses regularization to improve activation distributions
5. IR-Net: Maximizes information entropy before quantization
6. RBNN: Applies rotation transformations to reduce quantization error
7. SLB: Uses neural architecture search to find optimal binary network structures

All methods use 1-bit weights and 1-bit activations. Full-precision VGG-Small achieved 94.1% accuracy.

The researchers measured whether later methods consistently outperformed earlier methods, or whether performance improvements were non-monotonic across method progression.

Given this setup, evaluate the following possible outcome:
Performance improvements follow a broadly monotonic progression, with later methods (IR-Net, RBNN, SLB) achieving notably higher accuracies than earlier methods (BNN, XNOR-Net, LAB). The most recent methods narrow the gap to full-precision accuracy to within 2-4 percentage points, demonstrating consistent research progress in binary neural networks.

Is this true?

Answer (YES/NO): YES